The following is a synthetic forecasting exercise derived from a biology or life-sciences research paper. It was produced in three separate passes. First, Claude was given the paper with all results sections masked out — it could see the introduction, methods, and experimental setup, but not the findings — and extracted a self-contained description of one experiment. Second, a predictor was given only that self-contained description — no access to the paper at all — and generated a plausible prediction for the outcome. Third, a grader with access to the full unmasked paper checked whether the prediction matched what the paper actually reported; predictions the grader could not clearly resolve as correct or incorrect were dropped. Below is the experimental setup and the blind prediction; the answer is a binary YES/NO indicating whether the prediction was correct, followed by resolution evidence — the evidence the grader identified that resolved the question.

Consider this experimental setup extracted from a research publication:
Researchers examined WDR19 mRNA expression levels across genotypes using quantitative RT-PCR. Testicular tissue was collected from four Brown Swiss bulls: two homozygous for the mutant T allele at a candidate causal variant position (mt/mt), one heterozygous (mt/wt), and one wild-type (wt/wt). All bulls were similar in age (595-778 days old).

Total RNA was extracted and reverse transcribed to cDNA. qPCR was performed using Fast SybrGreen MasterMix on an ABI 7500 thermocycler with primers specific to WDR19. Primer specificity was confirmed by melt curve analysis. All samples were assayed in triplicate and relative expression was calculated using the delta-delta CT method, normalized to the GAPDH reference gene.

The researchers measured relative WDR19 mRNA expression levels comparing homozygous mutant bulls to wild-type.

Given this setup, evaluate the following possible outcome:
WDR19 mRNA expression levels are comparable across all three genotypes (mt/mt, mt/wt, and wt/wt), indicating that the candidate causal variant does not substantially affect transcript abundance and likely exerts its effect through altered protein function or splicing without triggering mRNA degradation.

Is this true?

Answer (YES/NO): YES